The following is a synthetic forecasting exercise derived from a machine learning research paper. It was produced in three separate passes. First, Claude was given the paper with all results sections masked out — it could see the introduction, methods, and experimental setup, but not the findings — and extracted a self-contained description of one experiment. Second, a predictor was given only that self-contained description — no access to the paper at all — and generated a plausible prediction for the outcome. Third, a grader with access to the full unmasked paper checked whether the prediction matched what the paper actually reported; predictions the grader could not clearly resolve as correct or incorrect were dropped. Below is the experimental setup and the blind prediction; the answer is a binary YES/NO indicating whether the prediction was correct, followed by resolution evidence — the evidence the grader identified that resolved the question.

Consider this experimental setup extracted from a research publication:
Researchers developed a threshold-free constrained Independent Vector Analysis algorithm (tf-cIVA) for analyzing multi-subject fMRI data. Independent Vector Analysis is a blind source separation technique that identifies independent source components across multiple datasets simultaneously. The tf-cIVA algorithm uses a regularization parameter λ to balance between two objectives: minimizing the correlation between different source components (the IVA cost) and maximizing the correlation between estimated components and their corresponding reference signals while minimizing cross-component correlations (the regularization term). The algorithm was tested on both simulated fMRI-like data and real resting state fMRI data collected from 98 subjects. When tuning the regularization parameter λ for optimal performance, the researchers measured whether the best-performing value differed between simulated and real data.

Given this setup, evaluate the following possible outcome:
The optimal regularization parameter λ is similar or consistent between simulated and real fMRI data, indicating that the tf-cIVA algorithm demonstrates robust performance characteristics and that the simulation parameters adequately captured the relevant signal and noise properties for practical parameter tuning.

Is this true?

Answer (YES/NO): NO